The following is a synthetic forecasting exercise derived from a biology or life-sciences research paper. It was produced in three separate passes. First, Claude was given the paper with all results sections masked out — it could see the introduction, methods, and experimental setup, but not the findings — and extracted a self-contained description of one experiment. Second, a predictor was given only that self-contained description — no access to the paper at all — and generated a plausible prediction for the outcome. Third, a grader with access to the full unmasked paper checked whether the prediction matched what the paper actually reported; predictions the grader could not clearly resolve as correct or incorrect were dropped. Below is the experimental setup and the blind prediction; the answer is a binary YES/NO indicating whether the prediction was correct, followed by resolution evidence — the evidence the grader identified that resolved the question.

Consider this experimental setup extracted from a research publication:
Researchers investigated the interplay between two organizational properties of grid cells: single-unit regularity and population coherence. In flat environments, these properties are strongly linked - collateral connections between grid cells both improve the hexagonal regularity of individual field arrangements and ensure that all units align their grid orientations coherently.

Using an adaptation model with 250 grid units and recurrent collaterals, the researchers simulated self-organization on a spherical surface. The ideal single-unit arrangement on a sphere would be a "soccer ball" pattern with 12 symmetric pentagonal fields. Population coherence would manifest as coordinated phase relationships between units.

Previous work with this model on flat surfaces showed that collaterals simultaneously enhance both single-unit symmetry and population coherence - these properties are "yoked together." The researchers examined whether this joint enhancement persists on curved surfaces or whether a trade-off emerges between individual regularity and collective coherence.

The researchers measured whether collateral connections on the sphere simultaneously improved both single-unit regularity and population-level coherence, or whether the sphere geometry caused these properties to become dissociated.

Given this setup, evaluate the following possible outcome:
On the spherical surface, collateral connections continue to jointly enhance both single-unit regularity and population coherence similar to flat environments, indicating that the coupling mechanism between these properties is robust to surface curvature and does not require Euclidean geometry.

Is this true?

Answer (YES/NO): NO